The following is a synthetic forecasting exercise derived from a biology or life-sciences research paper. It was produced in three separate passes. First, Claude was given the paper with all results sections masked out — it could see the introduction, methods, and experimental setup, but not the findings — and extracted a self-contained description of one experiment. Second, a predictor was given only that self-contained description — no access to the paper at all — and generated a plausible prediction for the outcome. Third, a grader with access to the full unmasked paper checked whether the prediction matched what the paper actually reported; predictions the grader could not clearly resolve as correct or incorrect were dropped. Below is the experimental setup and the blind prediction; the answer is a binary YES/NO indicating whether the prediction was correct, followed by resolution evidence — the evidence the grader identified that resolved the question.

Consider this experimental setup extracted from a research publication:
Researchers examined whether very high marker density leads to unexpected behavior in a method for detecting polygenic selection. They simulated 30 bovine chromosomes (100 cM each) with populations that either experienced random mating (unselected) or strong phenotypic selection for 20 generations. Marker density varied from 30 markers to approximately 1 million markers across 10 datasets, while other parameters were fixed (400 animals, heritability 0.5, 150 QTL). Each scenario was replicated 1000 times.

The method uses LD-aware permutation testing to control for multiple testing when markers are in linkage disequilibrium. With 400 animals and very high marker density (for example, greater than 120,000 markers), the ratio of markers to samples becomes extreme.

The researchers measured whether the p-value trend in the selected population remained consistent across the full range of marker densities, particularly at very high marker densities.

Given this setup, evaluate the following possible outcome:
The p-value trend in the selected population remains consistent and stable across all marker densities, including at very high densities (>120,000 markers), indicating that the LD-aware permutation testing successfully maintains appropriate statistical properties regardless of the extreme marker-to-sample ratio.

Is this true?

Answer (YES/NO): NO